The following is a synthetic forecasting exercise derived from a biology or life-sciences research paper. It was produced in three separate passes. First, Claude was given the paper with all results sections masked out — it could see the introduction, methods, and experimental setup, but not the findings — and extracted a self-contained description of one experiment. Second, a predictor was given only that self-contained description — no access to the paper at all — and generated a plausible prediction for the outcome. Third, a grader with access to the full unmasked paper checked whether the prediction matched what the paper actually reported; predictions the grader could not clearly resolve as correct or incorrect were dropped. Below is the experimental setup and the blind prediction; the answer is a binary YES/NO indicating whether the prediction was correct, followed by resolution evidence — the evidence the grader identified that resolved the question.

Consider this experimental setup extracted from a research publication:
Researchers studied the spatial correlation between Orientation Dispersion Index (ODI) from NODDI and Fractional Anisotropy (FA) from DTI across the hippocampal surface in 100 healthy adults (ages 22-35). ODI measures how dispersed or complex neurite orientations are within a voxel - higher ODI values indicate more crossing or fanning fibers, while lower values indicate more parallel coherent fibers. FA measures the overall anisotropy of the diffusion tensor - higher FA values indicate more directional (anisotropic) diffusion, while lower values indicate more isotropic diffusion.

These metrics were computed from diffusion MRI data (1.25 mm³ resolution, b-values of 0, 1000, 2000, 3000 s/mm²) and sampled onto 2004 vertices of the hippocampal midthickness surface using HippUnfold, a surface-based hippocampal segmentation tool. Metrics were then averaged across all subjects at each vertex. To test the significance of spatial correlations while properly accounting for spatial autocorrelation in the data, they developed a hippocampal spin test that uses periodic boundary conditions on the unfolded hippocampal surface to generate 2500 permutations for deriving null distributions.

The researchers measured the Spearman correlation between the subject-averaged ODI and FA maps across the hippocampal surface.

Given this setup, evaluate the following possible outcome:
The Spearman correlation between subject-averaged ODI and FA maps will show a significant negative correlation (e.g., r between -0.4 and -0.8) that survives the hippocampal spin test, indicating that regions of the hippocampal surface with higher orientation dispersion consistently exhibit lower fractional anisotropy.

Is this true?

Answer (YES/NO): YES